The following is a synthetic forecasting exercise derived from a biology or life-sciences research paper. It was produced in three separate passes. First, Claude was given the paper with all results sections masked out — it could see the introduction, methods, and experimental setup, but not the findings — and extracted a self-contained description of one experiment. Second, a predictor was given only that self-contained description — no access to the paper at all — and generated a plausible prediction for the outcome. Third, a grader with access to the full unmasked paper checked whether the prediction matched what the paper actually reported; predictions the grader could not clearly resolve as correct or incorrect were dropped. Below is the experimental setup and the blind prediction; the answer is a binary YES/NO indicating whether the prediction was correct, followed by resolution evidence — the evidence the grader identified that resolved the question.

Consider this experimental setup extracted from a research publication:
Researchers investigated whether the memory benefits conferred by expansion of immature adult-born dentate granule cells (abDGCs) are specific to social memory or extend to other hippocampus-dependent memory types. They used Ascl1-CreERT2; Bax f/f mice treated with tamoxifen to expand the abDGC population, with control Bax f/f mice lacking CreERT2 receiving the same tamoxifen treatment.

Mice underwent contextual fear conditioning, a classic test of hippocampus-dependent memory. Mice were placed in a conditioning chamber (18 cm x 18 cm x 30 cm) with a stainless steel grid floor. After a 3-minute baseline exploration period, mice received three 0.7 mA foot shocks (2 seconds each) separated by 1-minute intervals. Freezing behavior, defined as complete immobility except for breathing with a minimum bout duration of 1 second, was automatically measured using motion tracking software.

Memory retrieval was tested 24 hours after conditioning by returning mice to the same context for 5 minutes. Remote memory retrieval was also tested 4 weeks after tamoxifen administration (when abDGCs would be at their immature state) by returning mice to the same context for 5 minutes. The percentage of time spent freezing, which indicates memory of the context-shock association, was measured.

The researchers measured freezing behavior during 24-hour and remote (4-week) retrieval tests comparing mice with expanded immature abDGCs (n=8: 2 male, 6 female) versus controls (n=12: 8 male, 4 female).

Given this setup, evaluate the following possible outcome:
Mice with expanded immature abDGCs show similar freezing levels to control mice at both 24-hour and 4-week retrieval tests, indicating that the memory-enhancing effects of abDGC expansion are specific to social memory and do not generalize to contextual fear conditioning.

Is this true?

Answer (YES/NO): YES